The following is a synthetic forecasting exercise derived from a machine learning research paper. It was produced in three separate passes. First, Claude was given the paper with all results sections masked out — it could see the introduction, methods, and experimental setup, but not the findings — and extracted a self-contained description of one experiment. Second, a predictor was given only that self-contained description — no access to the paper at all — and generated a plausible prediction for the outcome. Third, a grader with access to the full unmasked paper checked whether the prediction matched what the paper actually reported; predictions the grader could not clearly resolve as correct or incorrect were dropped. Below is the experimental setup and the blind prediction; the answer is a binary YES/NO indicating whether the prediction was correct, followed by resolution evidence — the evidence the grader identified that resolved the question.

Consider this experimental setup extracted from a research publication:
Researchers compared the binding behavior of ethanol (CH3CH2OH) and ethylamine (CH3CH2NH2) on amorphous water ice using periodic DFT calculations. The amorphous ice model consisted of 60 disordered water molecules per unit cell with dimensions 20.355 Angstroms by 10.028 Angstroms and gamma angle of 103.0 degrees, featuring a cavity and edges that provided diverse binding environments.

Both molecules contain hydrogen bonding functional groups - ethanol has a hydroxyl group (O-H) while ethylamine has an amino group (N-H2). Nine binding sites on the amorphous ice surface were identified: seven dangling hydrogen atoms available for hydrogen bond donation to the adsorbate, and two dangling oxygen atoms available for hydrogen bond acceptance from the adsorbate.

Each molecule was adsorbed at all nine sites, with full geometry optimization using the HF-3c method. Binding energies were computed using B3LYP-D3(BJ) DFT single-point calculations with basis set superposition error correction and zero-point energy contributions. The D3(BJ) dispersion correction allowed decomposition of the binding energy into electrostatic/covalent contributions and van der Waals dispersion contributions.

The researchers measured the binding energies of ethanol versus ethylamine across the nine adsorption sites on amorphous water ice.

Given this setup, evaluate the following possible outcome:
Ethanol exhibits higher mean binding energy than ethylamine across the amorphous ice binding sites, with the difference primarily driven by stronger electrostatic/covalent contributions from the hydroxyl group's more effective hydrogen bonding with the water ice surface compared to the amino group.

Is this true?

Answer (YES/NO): NO